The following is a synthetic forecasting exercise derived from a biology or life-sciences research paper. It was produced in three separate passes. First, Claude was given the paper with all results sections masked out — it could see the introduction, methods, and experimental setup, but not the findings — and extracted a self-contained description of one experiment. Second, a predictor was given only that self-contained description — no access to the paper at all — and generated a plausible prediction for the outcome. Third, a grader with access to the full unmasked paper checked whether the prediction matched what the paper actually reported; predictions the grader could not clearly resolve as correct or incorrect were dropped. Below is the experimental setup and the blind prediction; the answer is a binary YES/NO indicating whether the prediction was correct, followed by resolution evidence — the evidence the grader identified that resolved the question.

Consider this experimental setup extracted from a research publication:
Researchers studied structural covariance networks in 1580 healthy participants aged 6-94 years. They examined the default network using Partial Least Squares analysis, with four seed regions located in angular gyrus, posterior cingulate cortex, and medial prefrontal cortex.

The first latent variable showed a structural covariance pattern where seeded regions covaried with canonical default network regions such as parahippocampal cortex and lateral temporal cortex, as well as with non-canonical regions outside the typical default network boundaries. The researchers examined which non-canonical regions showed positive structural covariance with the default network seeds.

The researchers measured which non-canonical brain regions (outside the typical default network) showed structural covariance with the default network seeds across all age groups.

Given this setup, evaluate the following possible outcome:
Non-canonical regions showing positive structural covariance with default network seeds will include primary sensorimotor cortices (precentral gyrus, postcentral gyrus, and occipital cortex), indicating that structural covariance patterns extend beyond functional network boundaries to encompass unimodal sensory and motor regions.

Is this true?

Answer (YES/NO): NO